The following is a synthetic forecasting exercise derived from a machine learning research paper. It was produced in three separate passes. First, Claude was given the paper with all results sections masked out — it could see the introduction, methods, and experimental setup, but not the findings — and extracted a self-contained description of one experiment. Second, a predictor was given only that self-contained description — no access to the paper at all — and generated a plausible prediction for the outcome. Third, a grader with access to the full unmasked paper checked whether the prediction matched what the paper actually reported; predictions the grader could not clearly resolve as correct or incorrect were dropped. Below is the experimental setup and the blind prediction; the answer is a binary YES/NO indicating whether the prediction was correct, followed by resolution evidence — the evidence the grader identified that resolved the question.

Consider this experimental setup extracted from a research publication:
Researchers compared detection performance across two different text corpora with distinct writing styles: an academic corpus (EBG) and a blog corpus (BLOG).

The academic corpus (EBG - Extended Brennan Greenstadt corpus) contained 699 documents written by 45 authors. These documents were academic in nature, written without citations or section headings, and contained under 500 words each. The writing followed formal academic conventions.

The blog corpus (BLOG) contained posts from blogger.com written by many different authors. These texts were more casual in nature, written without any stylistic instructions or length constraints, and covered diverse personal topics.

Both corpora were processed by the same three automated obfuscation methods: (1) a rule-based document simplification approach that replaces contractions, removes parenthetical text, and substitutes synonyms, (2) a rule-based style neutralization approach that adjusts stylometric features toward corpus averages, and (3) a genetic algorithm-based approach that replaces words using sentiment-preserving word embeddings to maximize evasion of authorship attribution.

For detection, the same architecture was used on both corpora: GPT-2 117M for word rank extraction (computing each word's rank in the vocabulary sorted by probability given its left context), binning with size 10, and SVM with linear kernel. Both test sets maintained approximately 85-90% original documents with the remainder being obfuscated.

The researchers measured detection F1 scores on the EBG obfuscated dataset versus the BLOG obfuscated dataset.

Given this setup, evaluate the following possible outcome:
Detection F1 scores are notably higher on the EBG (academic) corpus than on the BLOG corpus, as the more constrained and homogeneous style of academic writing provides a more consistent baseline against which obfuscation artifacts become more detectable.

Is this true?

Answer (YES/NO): YES